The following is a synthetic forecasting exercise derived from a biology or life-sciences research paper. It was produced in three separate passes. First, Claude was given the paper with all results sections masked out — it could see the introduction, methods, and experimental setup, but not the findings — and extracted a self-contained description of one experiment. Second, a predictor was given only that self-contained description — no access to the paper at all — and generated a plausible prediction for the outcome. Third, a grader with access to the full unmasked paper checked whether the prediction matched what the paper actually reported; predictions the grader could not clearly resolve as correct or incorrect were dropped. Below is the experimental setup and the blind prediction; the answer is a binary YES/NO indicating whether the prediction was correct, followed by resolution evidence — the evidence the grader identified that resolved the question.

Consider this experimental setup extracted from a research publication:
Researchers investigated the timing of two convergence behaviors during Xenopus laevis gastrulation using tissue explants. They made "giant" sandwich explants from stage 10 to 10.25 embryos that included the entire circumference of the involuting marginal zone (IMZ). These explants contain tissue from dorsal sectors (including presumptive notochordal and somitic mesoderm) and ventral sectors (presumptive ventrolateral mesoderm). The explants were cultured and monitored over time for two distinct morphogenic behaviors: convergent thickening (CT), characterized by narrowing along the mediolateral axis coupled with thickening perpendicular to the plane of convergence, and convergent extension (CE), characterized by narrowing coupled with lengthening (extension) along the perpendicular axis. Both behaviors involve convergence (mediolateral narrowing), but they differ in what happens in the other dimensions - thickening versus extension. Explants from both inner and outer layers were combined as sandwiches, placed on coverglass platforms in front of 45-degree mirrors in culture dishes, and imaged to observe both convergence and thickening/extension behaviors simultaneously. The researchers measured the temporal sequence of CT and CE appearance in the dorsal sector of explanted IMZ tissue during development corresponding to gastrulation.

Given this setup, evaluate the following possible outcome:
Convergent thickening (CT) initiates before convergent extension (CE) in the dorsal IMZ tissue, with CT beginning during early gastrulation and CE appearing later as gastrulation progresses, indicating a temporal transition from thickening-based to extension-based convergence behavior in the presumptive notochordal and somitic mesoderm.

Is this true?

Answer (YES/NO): YES